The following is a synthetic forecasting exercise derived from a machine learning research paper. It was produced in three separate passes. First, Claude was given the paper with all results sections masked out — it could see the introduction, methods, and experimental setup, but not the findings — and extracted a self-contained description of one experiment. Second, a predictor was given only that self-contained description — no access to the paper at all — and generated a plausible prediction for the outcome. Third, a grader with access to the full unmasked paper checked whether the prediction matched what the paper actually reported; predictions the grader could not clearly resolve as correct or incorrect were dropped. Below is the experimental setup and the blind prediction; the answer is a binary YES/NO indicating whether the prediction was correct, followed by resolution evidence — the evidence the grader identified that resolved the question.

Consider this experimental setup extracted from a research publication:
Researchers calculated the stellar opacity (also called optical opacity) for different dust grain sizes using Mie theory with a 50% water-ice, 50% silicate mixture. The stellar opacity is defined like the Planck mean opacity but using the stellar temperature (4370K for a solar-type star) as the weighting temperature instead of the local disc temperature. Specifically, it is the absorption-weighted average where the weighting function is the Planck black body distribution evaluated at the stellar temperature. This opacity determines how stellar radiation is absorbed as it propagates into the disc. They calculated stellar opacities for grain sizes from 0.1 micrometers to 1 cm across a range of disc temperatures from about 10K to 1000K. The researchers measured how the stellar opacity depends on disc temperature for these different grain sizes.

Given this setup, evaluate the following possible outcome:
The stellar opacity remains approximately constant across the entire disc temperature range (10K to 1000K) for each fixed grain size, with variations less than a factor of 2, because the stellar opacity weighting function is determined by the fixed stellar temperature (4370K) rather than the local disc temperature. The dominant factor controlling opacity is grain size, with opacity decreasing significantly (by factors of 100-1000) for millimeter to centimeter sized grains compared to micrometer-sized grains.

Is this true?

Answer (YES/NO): NO